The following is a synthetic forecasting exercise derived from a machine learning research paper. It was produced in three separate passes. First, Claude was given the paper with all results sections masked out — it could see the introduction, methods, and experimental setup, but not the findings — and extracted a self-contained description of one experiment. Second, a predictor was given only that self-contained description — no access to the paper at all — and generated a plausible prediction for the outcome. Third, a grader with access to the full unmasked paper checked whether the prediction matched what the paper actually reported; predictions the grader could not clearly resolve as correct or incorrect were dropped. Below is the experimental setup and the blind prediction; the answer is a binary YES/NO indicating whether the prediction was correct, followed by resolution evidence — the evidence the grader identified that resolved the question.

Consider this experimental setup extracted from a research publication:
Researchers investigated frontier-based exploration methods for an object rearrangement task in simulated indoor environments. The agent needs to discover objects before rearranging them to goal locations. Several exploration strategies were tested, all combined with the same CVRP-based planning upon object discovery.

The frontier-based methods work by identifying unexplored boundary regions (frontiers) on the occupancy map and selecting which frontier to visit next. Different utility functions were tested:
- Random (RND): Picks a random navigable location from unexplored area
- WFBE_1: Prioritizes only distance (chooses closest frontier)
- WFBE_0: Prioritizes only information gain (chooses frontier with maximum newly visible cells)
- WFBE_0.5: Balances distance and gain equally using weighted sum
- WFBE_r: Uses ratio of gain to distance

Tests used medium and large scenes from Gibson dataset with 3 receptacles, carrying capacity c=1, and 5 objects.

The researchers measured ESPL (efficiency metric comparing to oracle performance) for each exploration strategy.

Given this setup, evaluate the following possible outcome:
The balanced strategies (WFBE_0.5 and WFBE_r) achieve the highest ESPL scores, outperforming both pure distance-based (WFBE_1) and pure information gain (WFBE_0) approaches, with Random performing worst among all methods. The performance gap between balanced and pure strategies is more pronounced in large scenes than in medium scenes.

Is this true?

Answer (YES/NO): NO